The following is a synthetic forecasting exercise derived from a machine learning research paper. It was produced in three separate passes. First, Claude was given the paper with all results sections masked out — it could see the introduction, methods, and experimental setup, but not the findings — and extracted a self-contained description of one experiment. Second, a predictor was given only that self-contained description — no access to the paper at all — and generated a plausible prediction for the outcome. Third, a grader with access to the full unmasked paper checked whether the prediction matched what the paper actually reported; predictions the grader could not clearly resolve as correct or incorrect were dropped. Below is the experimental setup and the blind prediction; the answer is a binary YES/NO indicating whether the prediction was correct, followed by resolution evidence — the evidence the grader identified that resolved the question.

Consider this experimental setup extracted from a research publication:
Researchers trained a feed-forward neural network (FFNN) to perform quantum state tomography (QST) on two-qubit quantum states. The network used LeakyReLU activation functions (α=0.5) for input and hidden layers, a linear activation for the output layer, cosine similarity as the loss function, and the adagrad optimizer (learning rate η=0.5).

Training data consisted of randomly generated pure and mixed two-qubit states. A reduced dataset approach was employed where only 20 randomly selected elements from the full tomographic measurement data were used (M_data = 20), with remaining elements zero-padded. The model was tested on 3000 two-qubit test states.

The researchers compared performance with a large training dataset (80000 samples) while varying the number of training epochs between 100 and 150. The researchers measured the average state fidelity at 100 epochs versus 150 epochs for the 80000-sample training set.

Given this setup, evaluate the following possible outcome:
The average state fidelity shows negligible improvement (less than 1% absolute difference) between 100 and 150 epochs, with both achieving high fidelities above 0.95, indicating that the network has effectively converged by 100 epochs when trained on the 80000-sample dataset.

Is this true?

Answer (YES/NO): NO